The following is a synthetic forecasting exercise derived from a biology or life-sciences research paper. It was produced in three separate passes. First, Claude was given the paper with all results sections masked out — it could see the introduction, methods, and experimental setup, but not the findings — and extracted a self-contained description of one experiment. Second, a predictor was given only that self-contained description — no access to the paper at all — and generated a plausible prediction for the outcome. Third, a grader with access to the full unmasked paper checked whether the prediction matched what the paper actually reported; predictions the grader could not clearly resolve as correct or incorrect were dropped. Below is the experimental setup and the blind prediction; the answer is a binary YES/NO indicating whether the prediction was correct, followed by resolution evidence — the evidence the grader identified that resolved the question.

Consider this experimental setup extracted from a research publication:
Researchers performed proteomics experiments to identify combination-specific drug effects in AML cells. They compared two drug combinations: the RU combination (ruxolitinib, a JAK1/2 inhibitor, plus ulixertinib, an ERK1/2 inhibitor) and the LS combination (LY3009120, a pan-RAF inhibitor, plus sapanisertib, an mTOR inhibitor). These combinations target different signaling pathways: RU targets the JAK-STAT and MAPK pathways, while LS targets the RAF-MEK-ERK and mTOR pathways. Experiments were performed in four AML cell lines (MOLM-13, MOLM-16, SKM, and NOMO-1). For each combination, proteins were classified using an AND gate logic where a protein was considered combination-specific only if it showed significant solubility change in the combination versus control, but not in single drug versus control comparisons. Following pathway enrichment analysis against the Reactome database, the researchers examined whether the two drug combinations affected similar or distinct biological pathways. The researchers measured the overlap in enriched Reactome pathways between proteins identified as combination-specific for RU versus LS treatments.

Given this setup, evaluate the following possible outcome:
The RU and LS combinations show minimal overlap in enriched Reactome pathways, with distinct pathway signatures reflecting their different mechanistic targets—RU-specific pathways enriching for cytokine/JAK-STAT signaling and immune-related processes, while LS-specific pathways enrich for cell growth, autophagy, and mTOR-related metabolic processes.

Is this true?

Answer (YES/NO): NO